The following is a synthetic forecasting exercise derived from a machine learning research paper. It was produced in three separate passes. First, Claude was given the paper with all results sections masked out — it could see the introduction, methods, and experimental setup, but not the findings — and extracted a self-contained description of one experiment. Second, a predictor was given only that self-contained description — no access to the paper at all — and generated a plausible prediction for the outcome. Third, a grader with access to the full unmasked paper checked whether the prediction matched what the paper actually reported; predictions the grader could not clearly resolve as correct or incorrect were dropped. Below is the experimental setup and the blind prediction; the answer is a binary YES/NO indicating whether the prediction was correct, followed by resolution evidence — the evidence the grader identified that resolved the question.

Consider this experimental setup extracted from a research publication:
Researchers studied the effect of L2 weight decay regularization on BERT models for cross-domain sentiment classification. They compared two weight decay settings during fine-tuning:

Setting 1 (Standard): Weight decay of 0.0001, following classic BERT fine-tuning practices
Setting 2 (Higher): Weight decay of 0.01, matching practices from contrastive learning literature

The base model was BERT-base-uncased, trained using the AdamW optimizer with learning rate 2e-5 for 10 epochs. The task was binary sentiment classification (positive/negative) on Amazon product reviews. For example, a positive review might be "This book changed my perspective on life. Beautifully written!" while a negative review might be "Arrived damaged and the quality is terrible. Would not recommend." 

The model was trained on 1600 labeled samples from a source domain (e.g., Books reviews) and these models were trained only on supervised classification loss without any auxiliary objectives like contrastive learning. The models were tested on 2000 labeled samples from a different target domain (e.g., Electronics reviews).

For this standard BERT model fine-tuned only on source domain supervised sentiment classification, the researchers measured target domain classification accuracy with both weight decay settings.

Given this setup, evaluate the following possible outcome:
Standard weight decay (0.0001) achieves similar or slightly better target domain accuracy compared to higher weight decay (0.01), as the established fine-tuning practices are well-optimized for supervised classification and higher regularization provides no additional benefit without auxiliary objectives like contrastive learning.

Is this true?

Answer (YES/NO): NO